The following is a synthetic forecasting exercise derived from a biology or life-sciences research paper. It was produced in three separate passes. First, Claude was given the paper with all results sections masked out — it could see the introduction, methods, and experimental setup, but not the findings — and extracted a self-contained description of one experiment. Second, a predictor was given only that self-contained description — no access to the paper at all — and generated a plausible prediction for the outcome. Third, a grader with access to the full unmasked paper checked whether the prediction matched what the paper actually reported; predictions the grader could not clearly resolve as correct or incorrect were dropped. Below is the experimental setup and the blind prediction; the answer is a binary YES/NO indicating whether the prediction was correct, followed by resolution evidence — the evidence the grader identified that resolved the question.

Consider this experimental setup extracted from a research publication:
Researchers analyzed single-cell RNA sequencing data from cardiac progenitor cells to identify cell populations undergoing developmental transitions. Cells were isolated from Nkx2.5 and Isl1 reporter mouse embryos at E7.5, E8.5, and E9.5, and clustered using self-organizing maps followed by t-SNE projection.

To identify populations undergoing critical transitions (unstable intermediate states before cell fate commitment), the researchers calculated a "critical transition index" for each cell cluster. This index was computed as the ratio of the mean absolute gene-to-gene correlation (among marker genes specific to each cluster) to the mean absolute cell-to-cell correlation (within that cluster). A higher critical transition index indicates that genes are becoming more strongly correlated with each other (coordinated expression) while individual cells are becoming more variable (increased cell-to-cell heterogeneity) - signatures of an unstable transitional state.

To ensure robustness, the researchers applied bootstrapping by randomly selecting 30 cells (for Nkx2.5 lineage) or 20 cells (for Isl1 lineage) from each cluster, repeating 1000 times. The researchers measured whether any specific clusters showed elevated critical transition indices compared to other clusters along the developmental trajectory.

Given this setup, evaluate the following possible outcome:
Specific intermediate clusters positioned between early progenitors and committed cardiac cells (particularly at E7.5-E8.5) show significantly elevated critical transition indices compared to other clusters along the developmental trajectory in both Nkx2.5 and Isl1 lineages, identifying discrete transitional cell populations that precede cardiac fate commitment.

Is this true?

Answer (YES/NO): NO